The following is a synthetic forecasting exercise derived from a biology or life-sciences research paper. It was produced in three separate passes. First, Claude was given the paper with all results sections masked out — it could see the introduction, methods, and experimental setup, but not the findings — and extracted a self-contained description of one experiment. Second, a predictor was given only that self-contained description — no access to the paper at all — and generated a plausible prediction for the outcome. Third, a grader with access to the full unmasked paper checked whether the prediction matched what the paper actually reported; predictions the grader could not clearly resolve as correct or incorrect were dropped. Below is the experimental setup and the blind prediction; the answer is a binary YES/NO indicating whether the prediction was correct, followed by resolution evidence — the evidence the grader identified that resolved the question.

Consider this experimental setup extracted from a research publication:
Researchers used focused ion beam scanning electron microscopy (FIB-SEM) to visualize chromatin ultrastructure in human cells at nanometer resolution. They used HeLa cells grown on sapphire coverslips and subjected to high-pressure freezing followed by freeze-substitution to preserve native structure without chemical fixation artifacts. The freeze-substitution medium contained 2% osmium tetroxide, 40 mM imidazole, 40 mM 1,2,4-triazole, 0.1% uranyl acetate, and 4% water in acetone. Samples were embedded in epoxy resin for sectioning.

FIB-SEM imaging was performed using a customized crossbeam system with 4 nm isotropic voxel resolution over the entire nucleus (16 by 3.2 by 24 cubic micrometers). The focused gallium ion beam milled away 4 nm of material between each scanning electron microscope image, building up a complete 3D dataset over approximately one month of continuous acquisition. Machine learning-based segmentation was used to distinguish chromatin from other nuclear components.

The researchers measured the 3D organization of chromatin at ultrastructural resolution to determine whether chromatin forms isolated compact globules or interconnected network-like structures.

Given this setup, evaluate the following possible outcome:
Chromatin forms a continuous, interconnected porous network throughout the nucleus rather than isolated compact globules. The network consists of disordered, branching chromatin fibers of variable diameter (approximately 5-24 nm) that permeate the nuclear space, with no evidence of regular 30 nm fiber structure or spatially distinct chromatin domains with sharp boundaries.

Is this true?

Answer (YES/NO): NO